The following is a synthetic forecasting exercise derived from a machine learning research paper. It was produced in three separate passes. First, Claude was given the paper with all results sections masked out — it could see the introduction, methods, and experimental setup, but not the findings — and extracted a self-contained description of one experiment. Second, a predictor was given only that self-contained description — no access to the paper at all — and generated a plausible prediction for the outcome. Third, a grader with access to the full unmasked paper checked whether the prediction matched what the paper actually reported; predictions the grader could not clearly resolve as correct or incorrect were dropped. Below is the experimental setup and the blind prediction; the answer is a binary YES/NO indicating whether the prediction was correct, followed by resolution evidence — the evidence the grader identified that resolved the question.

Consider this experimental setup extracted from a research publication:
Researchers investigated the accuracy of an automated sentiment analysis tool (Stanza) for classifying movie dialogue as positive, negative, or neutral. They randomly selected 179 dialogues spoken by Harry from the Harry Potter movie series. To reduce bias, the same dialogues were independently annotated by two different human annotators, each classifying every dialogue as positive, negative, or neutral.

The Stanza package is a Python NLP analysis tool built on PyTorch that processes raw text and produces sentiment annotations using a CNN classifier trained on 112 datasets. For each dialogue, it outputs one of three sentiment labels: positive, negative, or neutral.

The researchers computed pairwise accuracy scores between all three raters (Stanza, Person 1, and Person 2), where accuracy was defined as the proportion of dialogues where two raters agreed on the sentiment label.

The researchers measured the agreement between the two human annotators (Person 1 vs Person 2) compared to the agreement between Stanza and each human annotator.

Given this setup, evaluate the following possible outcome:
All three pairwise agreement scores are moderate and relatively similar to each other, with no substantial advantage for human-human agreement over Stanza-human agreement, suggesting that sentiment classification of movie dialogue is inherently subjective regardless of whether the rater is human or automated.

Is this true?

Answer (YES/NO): YES